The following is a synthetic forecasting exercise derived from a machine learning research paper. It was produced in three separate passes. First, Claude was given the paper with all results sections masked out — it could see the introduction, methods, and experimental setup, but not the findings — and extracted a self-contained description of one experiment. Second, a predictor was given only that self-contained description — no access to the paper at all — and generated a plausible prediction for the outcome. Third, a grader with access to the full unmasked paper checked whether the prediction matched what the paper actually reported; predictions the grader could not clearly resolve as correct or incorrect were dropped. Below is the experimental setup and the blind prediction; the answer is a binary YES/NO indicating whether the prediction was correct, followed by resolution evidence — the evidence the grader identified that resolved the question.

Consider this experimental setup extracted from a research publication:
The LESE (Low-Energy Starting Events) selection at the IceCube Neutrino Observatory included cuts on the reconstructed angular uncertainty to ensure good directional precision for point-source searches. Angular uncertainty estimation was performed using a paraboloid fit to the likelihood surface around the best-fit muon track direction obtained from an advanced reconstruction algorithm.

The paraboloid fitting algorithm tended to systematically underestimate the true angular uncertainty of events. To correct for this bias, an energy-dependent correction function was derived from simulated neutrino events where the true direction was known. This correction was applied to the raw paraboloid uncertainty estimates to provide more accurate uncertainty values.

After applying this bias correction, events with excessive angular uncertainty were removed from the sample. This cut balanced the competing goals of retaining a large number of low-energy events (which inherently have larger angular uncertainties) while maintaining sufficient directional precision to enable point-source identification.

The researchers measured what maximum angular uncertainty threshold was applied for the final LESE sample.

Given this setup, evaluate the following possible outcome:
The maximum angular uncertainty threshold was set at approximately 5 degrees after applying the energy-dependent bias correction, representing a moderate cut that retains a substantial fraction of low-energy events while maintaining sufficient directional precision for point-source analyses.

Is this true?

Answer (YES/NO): YES